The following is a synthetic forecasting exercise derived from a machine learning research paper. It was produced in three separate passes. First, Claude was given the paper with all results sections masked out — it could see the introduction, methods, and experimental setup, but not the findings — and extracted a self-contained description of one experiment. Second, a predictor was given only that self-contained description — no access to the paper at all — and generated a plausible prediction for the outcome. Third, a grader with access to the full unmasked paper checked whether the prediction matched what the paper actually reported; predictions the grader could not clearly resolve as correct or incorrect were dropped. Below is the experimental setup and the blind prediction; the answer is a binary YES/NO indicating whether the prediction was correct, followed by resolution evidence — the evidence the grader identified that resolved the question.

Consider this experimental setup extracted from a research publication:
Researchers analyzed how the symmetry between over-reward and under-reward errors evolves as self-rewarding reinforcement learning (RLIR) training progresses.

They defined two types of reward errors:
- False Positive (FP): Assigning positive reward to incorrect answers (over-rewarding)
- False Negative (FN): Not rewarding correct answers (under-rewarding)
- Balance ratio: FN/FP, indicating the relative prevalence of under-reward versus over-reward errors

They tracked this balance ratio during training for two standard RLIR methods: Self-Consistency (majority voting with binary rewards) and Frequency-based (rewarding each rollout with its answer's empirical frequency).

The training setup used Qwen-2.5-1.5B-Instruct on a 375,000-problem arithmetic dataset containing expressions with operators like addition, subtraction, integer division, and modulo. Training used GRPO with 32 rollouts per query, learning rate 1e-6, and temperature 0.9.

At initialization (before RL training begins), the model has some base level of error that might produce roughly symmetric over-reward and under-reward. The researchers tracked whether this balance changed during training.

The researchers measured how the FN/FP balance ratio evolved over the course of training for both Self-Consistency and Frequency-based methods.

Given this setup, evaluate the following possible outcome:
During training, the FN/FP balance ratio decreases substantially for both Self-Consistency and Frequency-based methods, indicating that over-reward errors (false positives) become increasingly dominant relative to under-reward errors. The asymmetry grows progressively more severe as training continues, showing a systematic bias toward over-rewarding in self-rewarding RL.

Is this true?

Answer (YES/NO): YES